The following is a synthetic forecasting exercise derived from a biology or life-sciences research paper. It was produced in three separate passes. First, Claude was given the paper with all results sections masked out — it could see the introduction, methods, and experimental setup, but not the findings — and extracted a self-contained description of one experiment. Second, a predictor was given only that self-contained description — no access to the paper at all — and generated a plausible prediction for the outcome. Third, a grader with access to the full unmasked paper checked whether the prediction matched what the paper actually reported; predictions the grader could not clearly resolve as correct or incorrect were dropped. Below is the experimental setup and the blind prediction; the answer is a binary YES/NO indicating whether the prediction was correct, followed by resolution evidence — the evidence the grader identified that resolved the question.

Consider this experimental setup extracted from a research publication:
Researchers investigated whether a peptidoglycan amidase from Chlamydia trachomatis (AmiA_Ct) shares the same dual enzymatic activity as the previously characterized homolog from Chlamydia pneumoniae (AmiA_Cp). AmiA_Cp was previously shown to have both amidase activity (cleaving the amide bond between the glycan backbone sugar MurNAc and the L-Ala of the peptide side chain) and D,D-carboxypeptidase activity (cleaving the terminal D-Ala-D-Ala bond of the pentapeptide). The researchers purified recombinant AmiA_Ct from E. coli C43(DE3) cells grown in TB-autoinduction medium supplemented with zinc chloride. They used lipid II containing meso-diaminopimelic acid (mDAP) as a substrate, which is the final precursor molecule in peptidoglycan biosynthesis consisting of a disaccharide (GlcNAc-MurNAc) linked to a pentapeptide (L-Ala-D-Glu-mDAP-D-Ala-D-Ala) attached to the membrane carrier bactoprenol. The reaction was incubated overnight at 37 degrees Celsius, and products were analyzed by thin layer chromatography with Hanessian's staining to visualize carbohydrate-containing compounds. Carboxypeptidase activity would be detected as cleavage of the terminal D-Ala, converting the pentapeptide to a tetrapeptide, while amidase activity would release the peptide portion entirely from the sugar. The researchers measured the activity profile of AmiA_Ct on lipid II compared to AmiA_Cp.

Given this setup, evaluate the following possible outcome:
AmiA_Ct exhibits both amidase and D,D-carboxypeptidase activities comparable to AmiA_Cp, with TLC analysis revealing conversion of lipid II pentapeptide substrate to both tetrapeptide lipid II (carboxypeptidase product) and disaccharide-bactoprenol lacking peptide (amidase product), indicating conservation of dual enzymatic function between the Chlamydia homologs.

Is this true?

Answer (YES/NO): NO